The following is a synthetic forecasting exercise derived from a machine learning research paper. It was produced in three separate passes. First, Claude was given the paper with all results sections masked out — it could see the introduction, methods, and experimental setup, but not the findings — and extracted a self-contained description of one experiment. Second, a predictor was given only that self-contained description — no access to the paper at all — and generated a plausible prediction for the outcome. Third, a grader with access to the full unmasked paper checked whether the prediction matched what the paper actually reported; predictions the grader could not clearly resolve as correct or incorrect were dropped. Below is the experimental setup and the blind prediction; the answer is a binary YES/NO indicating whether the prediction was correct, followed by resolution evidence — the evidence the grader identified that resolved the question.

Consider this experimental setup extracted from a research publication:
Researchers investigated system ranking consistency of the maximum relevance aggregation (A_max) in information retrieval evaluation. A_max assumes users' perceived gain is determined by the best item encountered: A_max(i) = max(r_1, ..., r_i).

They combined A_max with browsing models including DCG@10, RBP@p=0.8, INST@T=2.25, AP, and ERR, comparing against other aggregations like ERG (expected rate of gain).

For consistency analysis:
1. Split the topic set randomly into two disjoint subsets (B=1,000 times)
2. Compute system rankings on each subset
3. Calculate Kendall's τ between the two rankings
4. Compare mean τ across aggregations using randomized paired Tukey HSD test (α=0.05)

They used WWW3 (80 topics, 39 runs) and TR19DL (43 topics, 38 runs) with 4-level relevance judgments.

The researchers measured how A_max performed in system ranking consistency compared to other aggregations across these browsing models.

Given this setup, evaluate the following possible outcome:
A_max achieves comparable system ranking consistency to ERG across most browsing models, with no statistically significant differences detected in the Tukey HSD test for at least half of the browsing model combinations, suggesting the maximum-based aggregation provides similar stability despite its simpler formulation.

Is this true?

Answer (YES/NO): NO